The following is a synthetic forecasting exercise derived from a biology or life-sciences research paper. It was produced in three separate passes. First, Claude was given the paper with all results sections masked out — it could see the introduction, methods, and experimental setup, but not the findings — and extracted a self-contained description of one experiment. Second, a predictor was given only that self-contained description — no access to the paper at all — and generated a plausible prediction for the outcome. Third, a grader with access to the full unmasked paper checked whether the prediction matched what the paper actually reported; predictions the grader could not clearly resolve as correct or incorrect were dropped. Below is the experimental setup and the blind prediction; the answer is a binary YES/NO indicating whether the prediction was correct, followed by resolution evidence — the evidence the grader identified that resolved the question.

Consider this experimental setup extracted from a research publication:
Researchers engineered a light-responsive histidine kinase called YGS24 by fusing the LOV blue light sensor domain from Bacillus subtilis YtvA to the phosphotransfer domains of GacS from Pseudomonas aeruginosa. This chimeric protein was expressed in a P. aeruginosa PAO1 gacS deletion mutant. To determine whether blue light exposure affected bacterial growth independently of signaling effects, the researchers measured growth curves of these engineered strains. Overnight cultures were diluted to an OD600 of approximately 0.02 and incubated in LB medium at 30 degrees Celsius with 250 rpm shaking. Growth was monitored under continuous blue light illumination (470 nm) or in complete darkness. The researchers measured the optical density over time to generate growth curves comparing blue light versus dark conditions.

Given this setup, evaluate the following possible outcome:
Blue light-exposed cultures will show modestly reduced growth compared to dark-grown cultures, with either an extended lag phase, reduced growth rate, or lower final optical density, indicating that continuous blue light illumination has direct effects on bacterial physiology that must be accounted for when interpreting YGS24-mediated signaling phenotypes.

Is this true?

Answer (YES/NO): NO